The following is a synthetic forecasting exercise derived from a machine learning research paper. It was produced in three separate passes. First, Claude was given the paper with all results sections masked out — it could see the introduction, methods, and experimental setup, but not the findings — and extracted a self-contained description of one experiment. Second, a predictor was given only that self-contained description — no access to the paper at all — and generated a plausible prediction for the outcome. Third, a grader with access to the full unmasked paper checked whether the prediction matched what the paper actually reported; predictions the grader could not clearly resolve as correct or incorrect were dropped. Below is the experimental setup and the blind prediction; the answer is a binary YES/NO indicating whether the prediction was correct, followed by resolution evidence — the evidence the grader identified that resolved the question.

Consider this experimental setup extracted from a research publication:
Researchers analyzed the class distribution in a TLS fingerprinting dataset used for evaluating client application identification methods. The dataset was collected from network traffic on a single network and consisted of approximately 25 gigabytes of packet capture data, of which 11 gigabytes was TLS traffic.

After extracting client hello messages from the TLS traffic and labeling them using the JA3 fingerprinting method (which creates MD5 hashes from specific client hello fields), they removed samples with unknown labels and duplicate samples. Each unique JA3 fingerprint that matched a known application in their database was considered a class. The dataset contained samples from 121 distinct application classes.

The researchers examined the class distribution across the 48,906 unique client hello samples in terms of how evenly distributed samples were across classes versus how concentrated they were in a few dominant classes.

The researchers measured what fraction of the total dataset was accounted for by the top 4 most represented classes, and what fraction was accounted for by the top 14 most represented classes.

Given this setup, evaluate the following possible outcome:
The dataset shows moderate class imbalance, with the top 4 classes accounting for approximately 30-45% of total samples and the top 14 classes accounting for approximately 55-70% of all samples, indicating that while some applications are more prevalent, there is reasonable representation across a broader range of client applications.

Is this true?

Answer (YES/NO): NO